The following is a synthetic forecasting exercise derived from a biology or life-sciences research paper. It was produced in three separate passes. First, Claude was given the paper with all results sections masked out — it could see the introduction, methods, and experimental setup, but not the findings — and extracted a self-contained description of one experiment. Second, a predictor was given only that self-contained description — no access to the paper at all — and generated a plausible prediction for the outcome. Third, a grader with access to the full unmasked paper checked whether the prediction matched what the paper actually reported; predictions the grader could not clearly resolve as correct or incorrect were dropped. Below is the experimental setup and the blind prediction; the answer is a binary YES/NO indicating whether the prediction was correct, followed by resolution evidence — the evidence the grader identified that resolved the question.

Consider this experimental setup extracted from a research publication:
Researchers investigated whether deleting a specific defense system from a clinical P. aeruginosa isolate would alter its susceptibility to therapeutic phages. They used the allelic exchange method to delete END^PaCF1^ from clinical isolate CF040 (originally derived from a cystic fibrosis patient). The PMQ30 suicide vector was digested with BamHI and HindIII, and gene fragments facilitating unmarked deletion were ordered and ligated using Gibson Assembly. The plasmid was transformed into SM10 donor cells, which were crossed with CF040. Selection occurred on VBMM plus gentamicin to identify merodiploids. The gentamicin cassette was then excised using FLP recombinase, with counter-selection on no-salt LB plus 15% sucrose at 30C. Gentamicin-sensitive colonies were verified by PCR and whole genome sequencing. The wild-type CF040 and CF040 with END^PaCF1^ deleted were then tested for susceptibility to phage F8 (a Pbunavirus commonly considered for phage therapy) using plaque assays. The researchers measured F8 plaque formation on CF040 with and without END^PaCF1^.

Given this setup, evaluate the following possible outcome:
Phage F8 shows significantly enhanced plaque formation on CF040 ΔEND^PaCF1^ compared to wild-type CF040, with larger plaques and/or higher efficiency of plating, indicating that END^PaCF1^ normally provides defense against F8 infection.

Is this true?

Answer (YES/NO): YES